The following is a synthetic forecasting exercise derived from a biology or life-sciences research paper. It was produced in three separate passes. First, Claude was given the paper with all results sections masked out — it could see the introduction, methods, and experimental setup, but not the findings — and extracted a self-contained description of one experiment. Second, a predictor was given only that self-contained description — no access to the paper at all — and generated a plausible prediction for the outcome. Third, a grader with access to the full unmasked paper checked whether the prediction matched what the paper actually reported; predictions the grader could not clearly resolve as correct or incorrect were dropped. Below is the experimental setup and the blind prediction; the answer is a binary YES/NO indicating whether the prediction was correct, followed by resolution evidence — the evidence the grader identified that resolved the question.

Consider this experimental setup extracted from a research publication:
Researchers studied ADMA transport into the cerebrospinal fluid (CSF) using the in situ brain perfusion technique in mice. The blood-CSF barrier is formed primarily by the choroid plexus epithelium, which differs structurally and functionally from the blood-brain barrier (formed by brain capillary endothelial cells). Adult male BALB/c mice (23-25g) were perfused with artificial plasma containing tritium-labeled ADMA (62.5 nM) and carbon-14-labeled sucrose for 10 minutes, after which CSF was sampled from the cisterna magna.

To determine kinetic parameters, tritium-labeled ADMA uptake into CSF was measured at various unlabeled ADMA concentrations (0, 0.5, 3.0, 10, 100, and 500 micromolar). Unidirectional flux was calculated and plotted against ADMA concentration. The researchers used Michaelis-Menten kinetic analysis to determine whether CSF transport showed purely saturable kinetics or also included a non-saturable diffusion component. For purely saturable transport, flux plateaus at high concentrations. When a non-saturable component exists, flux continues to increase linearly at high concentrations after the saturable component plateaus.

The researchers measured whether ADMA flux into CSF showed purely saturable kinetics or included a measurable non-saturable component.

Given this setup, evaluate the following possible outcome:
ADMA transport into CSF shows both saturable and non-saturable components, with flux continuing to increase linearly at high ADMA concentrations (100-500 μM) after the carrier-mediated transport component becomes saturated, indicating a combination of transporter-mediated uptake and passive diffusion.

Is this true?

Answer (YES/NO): NO